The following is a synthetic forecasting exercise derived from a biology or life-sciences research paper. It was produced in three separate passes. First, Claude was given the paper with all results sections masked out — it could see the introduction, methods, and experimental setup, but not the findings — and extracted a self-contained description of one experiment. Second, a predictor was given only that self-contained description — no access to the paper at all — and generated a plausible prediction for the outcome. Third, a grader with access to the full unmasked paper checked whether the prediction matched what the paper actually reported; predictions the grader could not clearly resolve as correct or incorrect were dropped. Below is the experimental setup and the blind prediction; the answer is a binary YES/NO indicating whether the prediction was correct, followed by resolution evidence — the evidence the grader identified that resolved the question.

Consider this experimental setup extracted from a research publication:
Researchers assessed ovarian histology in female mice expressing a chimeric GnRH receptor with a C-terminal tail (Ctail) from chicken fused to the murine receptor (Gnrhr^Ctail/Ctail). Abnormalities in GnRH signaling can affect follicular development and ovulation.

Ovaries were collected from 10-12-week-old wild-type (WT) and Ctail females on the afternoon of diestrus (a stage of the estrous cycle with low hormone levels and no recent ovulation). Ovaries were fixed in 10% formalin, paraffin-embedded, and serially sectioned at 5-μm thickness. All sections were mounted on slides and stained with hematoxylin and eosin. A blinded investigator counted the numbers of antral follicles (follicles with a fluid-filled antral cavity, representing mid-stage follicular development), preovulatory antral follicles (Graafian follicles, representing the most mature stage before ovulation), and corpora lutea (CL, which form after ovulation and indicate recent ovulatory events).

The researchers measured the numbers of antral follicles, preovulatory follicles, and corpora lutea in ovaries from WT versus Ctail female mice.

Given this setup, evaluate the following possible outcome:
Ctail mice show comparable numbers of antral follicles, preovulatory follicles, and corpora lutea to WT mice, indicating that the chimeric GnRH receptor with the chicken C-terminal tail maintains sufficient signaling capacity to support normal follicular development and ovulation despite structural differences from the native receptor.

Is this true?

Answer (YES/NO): NO